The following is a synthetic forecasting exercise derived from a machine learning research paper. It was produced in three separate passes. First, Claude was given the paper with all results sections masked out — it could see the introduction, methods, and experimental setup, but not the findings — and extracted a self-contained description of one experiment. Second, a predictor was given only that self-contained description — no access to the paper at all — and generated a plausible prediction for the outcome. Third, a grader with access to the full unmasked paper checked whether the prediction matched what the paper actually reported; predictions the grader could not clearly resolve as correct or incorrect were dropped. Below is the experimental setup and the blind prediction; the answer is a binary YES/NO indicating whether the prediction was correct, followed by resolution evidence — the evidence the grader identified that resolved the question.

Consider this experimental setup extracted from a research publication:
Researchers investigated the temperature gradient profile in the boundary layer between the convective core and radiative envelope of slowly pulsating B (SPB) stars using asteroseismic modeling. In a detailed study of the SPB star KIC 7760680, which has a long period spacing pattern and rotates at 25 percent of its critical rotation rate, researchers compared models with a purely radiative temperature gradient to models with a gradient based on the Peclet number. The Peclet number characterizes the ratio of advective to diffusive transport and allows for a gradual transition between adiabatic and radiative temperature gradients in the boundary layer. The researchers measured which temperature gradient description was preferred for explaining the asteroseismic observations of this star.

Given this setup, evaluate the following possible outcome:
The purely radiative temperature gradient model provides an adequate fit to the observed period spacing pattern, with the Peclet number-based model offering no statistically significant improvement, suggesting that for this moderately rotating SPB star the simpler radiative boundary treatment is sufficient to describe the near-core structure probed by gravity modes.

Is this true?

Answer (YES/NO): YES